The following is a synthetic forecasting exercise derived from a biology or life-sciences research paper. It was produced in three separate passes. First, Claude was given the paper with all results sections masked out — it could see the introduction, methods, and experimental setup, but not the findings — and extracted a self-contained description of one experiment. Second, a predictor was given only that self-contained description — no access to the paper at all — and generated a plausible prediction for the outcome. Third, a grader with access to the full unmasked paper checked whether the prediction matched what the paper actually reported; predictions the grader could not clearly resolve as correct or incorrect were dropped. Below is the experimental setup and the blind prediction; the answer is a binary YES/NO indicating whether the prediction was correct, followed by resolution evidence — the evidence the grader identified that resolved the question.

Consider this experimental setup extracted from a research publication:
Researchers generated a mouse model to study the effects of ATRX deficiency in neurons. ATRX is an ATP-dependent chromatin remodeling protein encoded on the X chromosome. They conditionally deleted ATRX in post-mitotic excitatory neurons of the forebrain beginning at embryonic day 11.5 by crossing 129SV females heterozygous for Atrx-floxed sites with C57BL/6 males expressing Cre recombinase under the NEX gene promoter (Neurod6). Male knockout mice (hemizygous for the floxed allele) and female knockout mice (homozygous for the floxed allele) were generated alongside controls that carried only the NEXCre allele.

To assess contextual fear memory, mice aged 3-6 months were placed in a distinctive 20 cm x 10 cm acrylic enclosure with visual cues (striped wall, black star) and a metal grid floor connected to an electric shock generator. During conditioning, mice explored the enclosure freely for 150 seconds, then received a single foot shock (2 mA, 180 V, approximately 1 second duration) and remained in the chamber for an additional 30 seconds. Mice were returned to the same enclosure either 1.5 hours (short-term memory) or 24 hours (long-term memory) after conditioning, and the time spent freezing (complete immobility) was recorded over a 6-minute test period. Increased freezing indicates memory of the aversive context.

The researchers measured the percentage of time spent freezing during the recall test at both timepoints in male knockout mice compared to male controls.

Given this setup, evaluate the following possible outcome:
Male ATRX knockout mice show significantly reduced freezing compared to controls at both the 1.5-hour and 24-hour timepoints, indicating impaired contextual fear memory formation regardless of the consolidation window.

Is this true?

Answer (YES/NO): YES